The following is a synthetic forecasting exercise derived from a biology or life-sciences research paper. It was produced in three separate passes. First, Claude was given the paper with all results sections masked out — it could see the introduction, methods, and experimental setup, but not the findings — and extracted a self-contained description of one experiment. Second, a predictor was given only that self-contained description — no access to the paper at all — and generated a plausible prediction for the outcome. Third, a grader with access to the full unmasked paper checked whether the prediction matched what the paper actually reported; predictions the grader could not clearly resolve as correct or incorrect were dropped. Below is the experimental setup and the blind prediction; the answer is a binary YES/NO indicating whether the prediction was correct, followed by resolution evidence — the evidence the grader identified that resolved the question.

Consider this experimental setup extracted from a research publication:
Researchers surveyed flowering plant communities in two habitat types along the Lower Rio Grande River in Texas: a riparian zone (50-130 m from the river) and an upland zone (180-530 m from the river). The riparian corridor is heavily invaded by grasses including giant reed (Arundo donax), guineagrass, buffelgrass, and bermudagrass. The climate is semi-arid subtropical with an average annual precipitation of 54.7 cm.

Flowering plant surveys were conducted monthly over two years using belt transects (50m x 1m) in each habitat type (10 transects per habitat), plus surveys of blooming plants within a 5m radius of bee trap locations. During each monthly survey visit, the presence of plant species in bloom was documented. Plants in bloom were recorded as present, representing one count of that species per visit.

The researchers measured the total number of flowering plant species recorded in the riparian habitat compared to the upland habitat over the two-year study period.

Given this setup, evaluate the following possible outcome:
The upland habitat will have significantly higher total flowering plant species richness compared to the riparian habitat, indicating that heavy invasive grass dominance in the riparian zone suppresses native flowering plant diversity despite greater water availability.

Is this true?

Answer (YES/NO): NO